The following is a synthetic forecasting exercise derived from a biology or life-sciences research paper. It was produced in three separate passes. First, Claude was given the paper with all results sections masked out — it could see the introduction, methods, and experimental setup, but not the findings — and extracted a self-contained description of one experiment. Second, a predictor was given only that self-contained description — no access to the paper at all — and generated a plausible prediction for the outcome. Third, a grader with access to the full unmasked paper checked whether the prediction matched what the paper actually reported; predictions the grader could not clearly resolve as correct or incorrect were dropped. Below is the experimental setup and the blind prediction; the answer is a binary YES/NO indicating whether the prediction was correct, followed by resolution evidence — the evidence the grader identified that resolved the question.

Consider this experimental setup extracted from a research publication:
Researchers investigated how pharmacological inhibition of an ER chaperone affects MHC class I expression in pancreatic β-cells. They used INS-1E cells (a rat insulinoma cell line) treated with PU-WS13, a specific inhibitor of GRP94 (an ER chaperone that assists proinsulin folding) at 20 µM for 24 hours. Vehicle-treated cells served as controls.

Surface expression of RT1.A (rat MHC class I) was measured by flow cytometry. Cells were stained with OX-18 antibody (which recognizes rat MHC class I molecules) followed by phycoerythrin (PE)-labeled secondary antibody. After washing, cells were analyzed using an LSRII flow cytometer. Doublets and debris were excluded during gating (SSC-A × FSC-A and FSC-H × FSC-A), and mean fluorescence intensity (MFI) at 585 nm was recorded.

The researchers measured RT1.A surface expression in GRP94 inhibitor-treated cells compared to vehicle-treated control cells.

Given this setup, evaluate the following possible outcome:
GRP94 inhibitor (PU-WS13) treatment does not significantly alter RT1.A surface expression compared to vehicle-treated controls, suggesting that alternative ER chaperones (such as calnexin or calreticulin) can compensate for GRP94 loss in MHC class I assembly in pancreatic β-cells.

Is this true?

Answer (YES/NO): YES